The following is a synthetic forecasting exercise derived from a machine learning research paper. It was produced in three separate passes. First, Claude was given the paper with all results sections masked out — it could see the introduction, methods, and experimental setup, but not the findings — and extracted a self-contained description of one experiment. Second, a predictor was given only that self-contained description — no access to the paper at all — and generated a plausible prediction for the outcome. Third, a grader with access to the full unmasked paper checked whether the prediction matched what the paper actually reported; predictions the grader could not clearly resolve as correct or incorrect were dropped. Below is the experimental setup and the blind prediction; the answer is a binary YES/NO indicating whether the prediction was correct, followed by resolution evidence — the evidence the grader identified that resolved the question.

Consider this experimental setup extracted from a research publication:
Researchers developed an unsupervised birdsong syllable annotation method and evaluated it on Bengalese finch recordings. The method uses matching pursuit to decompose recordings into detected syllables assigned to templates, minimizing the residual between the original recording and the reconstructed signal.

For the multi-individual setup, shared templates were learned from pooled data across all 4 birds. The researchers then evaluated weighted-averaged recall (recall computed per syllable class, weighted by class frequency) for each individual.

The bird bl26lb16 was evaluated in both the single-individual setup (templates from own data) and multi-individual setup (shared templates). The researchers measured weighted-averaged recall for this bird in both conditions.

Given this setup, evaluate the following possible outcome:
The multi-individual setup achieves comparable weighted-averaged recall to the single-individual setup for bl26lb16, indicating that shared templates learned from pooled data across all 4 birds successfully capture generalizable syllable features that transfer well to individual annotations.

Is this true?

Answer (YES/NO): NO